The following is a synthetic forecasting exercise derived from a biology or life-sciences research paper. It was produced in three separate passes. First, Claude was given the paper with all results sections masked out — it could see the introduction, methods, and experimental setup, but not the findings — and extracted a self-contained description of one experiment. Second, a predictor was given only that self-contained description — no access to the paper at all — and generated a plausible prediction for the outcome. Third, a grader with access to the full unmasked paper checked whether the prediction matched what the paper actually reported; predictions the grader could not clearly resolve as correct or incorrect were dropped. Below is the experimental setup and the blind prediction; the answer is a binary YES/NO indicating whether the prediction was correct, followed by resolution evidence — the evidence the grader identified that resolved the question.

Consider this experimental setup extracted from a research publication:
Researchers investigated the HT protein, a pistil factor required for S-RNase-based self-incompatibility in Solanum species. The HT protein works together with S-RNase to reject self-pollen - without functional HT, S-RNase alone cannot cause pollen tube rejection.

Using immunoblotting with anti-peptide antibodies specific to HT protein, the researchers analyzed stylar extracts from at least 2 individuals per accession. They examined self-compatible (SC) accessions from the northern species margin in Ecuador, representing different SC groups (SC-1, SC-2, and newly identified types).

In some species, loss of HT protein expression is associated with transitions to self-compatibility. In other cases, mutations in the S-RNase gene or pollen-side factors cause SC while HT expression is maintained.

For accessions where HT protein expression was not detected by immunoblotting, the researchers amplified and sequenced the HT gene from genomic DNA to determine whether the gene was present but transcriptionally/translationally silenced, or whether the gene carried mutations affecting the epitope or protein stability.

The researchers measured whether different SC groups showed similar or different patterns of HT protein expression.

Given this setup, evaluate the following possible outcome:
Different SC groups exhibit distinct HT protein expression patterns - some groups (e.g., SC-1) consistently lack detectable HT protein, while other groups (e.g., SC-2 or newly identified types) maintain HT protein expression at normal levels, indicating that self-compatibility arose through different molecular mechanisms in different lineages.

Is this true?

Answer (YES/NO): NO